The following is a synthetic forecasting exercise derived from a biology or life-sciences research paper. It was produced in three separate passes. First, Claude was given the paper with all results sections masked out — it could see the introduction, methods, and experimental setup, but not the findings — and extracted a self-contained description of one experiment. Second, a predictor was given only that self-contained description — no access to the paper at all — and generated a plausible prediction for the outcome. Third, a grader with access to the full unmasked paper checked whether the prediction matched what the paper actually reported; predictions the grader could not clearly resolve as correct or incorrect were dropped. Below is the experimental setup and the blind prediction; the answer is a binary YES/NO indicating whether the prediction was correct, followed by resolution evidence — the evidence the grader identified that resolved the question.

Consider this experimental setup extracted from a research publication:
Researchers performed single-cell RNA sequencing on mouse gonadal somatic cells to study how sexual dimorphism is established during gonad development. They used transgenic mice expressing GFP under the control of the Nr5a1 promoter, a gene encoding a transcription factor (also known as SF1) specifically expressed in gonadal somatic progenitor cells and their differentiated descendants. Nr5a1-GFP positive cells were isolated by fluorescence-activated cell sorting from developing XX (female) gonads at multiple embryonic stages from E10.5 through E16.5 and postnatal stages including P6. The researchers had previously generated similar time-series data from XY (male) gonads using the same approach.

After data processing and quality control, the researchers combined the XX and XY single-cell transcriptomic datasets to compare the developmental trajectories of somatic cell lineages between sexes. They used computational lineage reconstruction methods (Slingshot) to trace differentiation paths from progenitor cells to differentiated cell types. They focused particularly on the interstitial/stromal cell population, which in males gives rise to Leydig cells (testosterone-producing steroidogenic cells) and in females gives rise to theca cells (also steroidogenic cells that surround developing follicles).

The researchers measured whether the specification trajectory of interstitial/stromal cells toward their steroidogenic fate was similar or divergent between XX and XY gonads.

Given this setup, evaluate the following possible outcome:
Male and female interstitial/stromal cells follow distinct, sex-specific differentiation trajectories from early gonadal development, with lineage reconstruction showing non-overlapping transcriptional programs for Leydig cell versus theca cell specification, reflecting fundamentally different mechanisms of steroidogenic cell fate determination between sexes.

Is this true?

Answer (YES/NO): NO